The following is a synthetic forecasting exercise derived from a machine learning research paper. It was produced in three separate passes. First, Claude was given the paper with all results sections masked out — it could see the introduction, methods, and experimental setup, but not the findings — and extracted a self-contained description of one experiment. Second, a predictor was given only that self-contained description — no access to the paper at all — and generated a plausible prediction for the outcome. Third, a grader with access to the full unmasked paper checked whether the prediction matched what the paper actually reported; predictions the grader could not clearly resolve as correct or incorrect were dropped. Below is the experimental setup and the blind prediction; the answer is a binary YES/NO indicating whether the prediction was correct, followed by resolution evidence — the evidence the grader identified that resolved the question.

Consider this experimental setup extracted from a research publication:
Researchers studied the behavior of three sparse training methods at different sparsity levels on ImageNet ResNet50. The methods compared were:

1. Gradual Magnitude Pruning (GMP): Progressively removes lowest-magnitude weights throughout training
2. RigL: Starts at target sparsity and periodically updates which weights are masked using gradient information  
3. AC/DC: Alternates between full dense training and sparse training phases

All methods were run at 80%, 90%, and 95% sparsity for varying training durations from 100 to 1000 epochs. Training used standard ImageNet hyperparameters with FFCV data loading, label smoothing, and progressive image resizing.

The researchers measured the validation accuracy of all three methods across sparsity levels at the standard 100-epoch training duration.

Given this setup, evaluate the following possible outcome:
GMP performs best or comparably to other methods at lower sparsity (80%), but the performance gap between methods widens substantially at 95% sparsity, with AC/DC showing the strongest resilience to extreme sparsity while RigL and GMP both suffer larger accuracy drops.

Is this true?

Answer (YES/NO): NO